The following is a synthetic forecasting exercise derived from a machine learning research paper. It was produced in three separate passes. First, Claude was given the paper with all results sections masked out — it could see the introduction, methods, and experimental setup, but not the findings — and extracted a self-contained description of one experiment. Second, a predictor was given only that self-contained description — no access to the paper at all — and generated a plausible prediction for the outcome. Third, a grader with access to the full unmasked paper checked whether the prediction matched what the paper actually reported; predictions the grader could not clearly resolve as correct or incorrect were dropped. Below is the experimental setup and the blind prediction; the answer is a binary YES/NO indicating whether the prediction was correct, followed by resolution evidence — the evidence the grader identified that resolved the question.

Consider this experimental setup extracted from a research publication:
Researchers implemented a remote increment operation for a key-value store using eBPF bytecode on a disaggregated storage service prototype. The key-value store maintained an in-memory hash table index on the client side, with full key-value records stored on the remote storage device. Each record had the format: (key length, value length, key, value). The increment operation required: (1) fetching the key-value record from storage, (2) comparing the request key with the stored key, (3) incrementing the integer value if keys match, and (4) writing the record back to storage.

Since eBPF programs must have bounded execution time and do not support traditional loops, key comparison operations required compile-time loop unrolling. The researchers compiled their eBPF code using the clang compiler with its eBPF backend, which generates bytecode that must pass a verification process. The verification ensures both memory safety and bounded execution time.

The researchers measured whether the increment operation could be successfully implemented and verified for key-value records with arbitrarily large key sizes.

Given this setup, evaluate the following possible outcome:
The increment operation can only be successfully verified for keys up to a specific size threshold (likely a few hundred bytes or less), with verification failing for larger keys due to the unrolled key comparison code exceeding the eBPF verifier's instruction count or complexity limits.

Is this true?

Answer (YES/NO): YES